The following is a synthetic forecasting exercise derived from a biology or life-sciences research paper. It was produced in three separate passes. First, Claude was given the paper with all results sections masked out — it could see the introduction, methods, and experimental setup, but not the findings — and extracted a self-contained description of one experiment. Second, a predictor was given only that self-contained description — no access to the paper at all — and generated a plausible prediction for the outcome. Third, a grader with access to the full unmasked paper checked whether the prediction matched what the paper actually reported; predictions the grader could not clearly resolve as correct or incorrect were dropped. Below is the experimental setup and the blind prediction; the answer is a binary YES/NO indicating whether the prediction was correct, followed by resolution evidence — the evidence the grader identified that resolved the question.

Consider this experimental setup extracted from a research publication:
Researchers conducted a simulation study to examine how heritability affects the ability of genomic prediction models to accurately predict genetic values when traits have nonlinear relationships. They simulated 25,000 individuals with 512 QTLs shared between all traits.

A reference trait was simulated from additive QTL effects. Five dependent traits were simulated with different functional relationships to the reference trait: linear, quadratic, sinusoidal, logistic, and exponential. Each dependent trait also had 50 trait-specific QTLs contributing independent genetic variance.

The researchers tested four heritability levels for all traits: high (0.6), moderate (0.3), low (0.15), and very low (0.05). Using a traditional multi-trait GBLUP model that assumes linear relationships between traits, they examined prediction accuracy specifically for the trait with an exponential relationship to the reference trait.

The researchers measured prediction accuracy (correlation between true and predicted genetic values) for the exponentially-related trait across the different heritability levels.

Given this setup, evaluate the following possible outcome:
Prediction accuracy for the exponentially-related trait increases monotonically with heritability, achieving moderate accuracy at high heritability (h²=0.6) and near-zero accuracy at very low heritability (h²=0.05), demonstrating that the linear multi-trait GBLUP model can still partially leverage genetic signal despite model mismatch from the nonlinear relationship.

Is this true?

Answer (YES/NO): NO